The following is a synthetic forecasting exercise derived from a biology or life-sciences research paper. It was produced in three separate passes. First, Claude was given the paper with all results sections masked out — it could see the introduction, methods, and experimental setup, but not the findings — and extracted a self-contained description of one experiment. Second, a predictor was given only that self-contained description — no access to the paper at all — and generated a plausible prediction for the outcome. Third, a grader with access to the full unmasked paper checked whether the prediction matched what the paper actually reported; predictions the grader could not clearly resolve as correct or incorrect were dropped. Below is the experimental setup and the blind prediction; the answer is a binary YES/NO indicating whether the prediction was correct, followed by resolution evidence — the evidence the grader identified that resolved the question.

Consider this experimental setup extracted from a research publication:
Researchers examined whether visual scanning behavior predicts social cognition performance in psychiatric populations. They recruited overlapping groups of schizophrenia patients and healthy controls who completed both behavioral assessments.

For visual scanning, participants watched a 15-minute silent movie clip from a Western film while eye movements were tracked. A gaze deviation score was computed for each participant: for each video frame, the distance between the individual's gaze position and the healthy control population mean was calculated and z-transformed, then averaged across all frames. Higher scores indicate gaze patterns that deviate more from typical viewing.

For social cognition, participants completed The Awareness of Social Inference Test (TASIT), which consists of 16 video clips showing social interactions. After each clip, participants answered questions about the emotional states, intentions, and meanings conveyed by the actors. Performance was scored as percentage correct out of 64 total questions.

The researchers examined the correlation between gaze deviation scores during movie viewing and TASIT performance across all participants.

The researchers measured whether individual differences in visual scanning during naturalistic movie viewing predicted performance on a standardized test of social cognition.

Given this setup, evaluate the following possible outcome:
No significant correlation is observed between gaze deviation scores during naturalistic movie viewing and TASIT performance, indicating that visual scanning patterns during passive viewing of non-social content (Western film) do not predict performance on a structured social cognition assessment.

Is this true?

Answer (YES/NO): NO